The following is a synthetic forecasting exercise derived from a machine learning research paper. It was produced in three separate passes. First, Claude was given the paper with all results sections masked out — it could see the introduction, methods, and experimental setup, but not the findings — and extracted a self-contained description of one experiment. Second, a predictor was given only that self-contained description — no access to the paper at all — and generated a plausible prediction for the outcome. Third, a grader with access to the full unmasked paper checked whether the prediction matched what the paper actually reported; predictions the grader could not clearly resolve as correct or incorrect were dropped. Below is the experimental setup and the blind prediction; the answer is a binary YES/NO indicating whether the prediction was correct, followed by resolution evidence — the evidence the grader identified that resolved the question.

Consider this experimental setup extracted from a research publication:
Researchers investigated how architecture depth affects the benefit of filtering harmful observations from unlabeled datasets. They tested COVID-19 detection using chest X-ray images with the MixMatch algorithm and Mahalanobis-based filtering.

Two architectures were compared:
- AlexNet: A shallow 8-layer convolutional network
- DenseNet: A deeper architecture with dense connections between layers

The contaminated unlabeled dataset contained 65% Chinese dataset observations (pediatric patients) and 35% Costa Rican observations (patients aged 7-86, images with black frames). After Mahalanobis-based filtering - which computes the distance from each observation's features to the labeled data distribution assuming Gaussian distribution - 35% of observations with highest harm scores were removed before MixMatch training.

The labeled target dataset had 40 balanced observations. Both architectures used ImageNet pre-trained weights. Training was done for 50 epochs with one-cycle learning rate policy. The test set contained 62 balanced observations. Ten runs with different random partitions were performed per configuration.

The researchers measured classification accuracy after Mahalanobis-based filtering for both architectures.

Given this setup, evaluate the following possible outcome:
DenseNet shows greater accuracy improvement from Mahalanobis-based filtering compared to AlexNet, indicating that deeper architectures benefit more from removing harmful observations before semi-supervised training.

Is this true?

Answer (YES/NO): YES